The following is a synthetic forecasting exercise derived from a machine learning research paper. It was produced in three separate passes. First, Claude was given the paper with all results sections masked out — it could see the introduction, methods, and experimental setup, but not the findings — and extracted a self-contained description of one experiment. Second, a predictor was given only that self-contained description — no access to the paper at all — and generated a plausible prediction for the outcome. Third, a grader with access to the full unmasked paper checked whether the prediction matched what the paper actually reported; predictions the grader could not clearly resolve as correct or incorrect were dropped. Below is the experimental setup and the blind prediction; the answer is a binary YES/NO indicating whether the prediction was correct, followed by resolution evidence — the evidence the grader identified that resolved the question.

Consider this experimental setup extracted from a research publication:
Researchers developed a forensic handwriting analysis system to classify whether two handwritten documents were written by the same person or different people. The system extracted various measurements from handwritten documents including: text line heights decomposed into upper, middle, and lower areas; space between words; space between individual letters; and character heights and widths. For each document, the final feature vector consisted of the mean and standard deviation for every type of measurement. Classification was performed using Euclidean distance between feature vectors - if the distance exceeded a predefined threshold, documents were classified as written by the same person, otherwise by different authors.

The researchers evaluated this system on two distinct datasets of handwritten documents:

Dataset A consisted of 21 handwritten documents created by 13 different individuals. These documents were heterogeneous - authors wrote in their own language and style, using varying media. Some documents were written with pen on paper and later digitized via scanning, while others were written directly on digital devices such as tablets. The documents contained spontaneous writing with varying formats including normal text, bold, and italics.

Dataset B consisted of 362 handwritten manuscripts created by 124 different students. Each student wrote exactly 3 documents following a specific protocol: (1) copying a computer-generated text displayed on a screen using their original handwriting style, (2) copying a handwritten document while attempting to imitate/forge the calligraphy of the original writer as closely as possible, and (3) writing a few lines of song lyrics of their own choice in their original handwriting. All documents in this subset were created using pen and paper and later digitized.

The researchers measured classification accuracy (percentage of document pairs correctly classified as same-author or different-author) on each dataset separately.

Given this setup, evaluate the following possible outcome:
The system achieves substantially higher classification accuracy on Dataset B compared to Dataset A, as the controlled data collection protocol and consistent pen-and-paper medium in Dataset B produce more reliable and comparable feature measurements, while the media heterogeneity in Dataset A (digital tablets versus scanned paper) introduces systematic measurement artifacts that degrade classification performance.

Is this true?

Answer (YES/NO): YES